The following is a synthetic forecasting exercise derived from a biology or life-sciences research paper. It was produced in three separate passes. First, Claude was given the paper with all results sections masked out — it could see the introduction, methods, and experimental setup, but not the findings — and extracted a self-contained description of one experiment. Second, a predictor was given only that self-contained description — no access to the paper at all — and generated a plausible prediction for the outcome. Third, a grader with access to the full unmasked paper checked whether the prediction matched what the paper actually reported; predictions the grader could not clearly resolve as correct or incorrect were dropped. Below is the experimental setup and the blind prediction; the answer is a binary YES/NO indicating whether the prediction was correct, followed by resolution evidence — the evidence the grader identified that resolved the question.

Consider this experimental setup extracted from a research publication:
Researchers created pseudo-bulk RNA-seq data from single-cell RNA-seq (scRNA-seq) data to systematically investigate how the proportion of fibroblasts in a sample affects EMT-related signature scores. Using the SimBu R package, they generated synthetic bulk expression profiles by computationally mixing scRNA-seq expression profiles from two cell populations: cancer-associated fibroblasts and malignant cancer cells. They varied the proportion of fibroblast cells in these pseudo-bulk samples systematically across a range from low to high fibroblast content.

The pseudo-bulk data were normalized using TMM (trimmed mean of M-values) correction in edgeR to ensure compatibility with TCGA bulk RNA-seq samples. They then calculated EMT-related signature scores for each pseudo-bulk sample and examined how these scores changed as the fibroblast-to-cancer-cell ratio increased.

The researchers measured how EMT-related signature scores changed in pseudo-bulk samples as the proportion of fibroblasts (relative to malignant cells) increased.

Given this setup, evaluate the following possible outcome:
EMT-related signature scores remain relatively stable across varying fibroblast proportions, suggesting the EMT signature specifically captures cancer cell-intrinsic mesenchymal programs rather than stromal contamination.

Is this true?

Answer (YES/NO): NO